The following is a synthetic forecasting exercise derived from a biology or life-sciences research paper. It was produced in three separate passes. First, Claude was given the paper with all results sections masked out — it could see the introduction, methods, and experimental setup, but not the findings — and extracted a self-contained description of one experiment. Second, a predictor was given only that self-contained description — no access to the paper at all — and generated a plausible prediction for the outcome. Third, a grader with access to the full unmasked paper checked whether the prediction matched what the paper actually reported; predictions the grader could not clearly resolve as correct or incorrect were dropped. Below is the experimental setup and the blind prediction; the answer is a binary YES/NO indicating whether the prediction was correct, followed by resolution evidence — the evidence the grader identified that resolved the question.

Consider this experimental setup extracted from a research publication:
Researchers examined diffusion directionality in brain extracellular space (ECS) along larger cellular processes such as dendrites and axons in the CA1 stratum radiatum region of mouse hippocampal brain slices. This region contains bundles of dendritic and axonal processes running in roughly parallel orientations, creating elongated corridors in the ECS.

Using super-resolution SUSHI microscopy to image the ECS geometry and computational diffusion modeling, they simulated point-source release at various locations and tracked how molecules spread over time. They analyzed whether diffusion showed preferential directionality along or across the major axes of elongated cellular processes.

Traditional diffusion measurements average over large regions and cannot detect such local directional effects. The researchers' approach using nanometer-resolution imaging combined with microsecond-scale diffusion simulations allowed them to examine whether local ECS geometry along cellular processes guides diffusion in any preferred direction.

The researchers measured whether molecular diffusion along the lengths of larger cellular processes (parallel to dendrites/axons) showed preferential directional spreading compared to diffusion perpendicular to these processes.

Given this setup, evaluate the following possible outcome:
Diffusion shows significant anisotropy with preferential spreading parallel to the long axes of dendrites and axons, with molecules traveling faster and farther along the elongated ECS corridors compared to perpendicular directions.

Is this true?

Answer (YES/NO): YES